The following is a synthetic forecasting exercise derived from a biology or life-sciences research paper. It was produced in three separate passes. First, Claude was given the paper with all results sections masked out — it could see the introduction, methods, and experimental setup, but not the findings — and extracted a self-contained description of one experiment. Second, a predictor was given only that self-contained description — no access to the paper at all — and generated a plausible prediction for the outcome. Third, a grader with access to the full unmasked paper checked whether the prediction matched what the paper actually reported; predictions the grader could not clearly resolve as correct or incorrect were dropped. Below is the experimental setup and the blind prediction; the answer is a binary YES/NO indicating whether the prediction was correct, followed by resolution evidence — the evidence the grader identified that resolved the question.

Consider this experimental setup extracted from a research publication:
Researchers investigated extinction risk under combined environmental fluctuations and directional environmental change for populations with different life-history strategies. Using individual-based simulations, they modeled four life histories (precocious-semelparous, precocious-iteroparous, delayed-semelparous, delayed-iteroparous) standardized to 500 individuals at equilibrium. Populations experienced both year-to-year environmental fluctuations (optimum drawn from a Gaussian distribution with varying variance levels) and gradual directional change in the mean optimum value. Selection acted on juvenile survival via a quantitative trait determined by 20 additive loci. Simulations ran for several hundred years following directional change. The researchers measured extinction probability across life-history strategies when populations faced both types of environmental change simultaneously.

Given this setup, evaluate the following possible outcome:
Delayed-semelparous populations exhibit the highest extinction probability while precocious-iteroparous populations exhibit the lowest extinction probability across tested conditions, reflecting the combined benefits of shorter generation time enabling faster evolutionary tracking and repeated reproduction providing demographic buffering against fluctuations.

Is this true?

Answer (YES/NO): NO